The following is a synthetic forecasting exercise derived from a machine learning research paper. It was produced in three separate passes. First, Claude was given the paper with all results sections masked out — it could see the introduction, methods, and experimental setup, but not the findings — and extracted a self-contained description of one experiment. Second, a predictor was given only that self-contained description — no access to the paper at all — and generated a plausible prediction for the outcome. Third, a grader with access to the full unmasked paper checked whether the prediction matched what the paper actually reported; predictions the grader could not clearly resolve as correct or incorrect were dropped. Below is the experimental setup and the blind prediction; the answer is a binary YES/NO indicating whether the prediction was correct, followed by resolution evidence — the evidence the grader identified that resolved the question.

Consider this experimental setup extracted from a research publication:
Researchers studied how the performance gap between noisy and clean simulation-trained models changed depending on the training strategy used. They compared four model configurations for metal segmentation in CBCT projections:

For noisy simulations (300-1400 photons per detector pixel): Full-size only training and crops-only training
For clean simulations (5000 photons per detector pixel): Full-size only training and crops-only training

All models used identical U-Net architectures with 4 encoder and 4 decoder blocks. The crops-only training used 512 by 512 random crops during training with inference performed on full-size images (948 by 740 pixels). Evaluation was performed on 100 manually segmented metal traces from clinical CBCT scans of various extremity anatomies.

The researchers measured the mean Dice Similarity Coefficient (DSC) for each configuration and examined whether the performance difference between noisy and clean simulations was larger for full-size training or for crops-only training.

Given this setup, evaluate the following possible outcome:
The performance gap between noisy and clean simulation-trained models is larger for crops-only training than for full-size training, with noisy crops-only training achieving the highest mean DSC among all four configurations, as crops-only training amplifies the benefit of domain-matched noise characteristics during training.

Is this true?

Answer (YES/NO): YES